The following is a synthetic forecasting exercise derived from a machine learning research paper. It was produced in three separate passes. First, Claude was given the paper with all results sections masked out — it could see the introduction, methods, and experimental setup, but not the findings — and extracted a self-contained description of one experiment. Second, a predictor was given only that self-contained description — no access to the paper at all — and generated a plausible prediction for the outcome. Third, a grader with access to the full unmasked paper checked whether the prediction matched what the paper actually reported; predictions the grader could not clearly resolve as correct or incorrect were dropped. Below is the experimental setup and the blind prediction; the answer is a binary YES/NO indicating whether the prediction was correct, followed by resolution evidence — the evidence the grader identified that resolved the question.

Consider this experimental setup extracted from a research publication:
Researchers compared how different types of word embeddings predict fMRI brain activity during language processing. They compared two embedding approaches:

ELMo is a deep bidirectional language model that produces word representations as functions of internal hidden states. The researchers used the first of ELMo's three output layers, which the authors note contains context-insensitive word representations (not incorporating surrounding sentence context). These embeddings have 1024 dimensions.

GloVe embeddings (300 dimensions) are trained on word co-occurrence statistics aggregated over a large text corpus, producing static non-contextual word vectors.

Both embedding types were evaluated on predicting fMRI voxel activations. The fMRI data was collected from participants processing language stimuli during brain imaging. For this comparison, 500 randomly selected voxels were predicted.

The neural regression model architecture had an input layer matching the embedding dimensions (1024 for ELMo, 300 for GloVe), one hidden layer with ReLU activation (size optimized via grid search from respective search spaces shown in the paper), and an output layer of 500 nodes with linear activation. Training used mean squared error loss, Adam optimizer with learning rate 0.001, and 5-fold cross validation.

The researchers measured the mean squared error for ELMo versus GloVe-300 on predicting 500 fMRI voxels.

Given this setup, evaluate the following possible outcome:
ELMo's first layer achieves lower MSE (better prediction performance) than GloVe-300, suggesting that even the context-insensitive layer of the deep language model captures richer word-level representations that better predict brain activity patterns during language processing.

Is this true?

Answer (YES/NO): YES